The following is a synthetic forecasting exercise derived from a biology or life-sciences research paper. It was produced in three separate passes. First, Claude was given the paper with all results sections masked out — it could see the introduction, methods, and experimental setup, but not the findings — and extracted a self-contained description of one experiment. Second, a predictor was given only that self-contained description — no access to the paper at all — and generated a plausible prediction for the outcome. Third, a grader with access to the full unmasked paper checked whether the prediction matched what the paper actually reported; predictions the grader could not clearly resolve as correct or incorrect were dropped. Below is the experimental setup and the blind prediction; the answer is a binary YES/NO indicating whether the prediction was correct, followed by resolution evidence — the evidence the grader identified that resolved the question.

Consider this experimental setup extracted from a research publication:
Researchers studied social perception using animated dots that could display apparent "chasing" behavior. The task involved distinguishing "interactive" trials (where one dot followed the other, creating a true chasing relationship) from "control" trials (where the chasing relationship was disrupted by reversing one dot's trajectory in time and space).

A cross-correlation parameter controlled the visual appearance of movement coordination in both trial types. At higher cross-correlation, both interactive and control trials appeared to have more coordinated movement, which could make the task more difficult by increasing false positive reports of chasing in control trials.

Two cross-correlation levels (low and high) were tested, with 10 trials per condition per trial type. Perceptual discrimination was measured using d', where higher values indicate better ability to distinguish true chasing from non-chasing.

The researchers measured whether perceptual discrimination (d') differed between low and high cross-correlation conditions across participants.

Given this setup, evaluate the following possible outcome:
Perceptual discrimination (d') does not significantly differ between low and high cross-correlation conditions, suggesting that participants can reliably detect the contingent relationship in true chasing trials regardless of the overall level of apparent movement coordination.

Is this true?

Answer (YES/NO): YES